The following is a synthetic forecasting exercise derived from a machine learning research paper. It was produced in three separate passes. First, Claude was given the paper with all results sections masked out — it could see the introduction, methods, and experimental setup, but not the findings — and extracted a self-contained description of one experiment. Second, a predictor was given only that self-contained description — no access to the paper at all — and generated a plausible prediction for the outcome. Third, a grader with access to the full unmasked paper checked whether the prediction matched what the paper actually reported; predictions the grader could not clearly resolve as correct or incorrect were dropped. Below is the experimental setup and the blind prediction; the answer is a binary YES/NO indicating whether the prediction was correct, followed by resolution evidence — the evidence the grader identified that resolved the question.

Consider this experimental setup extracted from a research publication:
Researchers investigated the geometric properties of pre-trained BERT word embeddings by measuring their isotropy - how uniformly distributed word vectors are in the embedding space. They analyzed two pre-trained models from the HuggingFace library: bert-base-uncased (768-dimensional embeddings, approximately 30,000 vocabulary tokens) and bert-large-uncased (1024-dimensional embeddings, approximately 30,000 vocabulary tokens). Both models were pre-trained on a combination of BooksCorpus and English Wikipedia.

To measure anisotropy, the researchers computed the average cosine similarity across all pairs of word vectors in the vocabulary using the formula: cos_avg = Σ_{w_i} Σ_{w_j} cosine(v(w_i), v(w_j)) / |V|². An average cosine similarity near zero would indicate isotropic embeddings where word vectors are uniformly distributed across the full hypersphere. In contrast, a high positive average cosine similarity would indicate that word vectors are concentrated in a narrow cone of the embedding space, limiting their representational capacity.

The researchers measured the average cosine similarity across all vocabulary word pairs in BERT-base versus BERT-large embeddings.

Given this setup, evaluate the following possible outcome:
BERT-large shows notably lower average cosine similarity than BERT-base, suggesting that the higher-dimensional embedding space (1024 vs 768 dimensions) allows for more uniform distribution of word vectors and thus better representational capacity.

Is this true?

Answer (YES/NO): YES